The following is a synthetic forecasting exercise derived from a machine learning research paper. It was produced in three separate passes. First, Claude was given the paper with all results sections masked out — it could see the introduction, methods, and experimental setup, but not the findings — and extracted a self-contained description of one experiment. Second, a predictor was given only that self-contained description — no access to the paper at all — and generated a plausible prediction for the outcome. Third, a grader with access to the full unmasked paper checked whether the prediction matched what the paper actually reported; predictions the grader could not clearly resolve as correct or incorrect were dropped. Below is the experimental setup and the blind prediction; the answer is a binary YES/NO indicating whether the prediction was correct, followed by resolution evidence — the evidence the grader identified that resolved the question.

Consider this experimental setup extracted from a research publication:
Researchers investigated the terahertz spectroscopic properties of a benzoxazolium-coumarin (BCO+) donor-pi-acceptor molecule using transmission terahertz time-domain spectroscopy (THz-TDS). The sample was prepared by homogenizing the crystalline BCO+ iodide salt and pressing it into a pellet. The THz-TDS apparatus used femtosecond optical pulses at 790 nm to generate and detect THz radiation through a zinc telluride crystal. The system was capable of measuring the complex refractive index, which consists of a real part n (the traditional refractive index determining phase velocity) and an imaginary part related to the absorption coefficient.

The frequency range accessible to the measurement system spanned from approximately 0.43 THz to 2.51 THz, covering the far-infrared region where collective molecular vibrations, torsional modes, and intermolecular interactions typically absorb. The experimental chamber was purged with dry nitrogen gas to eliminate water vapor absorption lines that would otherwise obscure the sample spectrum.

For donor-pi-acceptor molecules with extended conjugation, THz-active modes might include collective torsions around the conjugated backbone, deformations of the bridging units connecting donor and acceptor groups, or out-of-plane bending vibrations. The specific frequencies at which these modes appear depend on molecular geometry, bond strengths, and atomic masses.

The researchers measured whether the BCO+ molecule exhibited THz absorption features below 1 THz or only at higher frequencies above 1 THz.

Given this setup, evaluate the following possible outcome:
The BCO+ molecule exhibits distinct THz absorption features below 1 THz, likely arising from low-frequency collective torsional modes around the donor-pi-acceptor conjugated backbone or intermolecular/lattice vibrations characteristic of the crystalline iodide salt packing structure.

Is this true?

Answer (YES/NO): YES